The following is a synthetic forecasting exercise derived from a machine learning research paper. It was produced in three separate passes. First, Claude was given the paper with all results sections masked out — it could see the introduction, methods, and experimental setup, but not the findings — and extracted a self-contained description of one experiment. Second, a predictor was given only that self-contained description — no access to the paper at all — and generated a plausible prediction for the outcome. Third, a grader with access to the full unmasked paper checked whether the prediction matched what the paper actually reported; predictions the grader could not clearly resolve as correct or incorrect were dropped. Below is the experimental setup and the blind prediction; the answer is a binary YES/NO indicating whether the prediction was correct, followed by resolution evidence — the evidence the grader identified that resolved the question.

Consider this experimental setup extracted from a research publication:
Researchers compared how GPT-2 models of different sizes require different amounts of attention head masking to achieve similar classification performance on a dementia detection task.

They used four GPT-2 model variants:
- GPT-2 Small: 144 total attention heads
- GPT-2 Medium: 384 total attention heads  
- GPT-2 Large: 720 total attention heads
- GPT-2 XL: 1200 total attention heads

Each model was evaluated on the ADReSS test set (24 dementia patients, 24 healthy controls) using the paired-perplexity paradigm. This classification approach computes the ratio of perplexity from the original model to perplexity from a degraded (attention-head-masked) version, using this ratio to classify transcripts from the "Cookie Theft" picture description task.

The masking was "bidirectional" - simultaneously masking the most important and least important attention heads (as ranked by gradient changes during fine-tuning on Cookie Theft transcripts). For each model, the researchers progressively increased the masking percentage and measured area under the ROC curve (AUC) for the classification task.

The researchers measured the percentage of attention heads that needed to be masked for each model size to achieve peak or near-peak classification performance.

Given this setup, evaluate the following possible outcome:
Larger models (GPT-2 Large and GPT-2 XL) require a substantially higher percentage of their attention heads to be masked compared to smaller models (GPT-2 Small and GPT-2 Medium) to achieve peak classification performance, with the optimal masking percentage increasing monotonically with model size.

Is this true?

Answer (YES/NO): YES